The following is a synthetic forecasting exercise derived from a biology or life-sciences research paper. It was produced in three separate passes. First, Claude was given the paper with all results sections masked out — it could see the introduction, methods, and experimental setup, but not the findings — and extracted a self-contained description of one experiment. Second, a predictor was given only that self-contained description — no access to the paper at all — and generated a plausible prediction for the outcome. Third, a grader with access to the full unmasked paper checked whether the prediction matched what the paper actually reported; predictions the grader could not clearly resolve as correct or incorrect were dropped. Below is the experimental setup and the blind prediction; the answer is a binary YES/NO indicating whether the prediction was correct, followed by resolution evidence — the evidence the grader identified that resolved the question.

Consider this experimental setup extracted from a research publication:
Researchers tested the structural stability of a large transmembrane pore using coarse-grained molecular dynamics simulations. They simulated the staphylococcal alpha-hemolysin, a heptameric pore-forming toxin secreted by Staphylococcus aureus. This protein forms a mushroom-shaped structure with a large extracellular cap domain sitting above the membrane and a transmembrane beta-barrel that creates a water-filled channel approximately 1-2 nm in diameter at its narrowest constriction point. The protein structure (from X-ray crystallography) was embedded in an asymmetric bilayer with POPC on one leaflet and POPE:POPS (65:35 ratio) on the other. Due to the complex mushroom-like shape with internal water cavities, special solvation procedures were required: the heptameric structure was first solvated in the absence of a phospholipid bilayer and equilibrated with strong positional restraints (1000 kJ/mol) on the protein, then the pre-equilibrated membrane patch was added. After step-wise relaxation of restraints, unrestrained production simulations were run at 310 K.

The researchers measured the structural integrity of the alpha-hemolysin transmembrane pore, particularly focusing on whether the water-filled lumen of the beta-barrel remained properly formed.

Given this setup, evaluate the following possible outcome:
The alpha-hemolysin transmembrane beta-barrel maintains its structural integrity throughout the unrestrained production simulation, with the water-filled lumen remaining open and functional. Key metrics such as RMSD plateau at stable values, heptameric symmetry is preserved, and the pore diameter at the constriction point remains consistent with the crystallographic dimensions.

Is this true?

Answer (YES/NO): NO